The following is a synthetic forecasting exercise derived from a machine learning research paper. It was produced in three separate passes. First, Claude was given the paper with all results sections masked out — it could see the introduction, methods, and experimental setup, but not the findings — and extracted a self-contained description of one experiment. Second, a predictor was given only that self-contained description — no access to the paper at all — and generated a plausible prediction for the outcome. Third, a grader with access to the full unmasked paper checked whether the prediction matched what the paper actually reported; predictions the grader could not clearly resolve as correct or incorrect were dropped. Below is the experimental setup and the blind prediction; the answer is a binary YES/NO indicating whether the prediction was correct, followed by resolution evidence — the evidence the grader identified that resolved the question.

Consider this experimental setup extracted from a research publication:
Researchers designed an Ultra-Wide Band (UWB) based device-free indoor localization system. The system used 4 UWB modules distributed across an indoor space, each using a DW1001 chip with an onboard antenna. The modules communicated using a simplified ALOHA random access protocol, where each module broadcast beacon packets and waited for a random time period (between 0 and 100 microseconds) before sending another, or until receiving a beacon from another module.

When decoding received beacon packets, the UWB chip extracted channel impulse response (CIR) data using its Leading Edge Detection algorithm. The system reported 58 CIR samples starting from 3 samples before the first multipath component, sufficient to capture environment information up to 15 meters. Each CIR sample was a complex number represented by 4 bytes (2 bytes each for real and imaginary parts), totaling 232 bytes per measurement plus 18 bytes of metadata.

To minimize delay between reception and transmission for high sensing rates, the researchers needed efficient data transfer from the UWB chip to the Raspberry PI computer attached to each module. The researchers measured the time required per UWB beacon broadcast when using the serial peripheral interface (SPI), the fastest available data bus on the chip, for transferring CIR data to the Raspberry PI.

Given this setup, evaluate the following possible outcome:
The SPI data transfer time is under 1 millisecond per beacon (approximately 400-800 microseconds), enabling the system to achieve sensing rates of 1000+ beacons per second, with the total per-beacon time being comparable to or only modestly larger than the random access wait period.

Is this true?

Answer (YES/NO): NO